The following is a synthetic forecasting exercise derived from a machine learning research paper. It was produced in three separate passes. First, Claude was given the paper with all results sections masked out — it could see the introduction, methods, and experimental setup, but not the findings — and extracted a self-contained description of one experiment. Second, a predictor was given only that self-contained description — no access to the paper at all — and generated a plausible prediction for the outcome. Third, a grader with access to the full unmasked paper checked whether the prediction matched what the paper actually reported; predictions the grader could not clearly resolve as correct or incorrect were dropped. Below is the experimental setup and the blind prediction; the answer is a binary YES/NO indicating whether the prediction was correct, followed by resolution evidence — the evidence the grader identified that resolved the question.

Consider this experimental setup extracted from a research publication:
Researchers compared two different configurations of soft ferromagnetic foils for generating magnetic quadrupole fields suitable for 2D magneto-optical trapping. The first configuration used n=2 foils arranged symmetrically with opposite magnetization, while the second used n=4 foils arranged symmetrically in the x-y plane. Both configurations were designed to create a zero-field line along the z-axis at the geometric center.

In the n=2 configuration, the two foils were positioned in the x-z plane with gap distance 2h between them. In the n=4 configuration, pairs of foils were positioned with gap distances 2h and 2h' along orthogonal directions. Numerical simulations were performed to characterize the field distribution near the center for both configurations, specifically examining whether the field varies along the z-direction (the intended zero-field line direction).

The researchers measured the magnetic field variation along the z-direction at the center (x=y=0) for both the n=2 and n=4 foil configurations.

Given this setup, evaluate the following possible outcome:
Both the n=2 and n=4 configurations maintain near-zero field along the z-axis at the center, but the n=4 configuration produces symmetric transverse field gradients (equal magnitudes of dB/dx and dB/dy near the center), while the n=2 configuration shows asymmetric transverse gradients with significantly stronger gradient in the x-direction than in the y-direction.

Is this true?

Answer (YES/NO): NO